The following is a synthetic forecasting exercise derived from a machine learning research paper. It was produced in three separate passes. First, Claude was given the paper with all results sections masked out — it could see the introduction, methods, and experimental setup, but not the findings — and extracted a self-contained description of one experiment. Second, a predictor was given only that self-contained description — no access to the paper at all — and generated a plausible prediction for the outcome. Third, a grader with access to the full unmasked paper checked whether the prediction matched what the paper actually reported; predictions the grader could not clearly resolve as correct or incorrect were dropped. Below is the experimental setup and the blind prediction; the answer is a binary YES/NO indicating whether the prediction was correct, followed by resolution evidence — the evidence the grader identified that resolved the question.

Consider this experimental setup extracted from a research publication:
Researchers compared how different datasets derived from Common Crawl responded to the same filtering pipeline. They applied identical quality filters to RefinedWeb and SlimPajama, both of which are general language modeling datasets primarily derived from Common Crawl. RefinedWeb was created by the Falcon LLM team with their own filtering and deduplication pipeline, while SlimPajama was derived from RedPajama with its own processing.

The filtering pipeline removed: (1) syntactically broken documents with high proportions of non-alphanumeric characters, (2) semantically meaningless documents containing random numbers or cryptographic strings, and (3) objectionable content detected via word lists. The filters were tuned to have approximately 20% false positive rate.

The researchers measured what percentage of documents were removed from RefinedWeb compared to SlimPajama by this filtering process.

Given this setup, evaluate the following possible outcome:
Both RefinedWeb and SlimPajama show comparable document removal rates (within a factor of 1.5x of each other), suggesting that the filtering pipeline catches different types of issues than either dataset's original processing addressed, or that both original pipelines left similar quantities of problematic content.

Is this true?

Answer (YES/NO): NO